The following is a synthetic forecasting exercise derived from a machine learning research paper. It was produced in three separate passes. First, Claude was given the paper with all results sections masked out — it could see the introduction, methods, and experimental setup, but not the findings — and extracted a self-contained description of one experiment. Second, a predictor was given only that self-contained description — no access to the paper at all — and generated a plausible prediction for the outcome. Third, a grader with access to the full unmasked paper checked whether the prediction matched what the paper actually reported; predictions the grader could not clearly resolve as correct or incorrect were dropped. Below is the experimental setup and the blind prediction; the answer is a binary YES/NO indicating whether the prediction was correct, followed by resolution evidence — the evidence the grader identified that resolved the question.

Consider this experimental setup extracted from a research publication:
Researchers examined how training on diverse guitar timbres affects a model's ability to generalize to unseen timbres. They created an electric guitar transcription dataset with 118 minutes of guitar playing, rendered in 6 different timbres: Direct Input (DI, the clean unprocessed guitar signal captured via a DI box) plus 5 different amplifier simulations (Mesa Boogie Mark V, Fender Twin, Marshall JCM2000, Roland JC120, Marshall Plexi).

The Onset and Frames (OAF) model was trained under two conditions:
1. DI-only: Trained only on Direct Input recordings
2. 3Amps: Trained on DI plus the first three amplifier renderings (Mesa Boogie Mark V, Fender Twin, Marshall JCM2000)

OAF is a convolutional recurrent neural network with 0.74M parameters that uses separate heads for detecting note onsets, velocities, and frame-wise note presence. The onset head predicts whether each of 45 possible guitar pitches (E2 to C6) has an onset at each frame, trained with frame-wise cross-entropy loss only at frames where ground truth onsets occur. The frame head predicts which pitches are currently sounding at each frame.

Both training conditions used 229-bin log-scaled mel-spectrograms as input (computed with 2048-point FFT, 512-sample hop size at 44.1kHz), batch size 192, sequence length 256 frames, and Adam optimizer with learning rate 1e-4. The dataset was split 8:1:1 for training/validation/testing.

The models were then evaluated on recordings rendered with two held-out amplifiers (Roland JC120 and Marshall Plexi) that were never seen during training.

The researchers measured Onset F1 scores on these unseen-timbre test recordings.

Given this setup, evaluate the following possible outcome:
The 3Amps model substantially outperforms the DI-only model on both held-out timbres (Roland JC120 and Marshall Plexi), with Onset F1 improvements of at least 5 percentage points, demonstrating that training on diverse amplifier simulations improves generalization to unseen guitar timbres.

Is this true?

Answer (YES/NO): NO